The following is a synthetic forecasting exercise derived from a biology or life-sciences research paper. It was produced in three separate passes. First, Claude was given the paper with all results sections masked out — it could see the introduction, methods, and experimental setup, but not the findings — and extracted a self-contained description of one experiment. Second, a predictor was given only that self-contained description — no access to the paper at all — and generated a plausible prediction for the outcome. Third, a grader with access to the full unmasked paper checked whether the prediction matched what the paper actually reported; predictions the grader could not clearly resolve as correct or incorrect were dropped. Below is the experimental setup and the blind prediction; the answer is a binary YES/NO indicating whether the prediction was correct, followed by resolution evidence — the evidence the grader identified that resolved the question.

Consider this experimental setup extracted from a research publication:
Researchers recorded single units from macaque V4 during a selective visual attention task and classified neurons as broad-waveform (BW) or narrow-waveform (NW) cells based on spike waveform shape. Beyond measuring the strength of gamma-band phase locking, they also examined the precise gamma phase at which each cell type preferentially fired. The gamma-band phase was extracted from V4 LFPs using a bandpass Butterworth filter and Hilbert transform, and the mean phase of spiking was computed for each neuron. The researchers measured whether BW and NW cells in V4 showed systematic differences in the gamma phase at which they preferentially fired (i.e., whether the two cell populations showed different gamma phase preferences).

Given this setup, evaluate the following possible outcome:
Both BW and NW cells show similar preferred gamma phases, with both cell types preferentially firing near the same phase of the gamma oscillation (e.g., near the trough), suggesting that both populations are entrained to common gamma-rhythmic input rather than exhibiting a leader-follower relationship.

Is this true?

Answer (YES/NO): NO